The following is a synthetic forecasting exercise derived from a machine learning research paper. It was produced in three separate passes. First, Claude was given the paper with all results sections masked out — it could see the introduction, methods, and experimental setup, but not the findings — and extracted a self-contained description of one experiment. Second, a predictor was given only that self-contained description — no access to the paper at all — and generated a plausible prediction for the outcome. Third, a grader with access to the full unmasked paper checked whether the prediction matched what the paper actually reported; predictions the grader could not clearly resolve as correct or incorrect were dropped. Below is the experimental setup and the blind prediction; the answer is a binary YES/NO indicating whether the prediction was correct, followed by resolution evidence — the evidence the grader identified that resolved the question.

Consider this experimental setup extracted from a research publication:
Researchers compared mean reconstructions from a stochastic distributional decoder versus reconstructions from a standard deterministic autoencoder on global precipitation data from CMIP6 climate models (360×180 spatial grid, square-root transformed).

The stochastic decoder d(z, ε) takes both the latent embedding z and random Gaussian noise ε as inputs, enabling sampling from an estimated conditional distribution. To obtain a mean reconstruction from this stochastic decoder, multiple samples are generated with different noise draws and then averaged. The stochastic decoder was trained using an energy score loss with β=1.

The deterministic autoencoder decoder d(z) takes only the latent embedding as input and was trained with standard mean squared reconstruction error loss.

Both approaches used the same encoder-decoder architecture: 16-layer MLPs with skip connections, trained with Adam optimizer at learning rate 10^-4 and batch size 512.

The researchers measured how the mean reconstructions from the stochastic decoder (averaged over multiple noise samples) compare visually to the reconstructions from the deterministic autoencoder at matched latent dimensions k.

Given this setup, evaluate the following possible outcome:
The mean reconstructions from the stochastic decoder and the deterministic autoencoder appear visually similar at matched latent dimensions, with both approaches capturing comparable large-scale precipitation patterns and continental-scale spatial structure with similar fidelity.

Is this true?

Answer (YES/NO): YES